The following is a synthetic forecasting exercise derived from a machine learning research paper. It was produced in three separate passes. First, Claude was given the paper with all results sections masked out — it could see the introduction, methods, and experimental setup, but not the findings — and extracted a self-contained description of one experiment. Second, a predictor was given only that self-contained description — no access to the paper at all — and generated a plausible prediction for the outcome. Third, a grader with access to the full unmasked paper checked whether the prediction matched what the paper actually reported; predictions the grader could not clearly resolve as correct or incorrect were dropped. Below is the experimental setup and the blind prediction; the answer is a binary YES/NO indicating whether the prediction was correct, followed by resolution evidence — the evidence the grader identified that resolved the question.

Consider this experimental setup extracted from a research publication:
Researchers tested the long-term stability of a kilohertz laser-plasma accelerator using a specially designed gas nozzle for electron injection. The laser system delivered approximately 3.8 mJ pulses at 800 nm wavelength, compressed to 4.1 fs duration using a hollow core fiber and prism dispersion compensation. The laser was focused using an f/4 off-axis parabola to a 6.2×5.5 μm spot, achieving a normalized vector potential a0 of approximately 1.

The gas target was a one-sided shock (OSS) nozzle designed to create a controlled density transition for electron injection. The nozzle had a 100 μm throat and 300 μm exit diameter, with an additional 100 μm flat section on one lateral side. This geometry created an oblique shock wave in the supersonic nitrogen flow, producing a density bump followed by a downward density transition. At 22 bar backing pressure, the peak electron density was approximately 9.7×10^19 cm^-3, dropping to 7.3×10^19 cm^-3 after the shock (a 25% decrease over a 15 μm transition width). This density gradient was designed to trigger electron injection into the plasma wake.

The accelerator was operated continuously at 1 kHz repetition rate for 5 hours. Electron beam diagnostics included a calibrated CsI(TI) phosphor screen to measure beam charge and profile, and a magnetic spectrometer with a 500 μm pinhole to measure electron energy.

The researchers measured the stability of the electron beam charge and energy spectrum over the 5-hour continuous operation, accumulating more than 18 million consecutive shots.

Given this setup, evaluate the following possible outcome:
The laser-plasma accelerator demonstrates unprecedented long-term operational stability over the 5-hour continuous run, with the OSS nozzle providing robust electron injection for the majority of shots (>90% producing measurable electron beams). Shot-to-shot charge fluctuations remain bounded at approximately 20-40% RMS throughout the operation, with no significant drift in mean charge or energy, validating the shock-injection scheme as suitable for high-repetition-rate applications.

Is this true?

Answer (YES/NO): NO